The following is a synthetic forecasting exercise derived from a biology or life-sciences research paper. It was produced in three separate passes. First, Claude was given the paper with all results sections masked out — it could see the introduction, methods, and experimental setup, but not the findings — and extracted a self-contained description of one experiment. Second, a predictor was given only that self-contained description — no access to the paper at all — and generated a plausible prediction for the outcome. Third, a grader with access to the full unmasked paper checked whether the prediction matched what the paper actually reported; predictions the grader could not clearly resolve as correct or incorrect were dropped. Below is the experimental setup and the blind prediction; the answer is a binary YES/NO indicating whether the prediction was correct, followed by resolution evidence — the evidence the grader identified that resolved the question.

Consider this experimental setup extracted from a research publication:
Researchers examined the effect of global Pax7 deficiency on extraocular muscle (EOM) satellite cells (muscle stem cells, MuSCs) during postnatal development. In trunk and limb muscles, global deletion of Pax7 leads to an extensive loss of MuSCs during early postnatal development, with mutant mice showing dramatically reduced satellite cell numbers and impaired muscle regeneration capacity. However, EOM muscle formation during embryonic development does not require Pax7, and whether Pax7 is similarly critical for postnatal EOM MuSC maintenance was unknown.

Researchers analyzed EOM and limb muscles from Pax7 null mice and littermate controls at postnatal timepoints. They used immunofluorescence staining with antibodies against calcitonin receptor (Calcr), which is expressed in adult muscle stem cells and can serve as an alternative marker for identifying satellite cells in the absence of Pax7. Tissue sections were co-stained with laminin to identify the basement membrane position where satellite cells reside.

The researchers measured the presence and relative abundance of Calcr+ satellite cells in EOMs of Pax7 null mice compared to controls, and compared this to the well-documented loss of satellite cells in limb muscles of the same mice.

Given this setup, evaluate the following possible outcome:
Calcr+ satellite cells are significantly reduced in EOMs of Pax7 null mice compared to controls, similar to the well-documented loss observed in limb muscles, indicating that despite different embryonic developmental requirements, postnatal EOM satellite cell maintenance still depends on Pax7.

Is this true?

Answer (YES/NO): YES